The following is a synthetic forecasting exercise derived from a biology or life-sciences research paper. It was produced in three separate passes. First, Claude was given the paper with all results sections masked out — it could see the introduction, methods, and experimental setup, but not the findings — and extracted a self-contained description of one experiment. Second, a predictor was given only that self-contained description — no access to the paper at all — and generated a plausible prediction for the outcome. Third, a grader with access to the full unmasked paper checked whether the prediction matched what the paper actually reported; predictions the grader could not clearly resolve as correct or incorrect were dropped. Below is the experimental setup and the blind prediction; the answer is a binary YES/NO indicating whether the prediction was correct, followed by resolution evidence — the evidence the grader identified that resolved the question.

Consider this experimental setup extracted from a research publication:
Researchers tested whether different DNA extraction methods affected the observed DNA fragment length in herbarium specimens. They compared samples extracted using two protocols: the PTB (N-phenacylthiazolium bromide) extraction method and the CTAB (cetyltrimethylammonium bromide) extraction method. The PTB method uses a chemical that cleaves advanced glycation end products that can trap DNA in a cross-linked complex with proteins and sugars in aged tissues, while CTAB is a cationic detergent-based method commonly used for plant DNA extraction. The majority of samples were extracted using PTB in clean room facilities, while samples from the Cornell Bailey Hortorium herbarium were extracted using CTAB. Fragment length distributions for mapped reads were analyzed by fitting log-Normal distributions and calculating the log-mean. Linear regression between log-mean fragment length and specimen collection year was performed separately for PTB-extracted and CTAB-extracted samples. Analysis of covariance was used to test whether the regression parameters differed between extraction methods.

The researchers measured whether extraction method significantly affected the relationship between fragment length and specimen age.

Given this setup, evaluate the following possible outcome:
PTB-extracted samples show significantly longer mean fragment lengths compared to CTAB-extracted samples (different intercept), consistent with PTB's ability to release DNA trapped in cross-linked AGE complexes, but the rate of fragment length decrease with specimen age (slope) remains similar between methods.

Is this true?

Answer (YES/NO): NO